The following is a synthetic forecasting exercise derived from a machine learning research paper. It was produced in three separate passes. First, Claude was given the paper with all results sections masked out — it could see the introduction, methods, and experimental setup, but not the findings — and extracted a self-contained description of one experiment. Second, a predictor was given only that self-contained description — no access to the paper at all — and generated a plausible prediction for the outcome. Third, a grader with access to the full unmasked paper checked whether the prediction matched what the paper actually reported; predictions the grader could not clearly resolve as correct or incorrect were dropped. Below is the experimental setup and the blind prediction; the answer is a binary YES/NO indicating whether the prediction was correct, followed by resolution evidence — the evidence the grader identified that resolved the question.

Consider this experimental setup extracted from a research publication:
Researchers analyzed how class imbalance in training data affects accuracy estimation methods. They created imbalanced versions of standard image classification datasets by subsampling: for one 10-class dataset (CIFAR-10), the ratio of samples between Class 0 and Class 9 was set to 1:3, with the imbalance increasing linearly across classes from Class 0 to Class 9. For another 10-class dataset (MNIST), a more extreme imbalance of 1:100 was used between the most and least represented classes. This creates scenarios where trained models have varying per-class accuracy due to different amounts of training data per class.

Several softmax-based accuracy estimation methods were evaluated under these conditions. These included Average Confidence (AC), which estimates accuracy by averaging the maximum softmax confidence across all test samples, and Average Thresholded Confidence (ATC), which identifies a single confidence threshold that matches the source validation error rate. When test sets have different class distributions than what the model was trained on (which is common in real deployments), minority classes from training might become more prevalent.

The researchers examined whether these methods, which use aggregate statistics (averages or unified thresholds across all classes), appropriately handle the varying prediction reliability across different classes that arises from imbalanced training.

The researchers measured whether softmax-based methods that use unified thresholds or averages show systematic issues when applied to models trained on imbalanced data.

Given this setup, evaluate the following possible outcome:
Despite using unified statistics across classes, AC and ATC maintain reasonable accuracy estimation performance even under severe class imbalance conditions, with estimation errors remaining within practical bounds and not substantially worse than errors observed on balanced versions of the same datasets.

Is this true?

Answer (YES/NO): NO